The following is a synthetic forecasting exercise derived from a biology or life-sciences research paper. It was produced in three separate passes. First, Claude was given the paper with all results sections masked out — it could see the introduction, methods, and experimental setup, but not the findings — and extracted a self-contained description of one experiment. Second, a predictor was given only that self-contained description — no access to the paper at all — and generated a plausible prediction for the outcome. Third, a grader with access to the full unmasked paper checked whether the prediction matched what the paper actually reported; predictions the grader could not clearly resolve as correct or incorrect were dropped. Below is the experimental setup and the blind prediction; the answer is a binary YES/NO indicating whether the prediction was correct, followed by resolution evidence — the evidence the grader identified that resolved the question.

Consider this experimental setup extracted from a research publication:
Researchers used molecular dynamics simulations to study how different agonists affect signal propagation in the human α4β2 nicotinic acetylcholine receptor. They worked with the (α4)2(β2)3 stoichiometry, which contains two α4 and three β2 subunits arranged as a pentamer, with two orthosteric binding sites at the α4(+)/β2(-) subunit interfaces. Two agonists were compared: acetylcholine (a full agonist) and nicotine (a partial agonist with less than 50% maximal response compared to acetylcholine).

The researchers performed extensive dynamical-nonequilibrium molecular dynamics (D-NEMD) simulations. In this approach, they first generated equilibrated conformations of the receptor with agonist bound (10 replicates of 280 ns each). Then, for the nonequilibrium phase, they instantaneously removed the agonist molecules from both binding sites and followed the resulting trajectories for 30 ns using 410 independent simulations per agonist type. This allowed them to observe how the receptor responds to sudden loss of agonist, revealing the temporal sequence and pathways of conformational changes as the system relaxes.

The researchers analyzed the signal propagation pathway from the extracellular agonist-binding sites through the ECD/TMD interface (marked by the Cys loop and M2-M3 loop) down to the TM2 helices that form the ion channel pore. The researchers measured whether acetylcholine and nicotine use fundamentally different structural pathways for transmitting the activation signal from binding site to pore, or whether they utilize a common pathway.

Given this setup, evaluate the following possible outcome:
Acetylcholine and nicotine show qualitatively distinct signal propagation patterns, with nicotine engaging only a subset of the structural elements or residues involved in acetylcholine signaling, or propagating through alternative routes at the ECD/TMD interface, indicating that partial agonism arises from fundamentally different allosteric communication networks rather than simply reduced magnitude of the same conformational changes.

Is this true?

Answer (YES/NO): NO